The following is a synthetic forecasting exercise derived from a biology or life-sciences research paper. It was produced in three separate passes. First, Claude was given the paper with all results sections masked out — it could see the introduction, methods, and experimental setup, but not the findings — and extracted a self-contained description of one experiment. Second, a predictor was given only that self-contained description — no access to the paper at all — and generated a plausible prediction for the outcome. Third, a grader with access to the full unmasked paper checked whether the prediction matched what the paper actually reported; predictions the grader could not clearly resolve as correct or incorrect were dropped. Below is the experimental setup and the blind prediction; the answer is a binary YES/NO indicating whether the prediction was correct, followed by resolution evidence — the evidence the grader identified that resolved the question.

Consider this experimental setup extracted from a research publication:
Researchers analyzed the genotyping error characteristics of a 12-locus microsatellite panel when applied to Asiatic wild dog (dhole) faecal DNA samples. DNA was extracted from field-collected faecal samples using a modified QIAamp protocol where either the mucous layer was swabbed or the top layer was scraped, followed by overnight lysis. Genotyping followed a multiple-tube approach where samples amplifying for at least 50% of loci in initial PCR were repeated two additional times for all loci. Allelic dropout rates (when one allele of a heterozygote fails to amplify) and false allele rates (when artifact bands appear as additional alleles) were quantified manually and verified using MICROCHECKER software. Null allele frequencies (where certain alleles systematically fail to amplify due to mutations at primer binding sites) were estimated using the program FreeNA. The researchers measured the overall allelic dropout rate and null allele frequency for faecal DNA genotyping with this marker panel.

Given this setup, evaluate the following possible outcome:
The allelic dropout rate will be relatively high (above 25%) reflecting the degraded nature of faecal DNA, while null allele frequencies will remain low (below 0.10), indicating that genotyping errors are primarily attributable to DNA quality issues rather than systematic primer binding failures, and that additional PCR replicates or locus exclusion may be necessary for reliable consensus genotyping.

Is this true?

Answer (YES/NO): NO